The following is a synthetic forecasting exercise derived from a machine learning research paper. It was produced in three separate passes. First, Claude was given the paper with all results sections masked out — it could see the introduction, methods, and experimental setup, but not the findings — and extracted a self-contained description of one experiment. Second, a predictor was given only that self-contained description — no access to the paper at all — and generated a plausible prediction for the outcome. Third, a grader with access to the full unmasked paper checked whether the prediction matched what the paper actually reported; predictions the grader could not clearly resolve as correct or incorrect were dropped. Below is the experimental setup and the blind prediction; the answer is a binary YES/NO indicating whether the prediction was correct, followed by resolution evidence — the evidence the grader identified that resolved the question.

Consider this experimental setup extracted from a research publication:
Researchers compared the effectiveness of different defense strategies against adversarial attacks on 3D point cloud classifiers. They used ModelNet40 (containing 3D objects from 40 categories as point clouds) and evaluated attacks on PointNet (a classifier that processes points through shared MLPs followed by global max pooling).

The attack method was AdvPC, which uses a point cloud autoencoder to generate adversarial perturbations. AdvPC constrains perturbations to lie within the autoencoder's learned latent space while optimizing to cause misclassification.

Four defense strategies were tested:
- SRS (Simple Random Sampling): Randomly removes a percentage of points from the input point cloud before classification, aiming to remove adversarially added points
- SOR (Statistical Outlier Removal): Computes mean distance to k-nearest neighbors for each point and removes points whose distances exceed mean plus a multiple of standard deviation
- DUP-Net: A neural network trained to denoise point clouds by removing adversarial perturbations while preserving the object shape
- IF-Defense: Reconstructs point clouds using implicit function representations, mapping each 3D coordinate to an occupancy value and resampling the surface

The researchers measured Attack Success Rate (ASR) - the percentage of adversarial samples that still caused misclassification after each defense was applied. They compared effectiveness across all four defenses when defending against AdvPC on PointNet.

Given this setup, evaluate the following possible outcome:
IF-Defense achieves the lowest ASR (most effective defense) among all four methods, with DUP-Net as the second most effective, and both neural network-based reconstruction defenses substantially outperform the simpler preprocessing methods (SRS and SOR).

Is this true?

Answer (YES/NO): NO